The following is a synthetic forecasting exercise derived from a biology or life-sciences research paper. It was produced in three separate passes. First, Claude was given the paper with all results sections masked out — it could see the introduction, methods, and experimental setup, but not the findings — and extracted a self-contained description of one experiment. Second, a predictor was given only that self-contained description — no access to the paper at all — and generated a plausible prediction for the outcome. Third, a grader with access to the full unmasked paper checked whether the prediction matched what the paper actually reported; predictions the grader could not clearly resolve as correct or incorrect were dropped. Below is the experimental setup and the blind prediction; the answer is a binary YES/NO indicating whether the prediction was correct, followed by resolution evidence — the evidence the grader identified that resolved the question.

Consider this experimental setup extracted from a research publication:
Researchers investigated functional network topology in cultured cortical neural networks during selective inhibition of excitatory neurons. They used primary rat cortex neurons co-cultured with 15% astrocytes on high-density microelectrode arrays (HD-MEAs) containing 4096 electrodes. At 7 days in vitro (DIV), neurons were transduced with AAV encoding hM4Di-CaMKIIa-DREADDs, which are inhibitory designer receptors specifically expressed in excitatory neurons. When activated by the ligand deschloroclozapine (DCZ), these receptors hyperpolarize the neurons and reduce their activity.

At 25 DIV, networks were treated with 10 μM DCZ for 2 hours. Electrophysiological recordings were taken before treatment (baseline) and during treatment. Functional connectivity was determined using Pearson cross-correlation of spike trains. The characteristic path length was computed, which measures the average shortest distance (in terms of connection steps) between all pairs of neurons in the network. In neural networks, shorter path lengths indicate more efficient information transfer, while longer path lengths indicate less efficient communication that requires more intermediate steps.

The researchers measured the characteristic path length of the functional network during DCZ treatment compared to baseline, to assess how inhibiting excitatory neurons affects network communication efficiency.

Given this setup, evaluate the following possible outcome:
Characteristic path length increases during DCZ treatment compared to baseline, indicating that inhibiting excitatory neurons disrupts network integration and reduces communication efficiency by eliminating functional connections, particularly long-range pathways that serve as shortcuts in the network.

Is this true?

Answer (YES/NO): YES